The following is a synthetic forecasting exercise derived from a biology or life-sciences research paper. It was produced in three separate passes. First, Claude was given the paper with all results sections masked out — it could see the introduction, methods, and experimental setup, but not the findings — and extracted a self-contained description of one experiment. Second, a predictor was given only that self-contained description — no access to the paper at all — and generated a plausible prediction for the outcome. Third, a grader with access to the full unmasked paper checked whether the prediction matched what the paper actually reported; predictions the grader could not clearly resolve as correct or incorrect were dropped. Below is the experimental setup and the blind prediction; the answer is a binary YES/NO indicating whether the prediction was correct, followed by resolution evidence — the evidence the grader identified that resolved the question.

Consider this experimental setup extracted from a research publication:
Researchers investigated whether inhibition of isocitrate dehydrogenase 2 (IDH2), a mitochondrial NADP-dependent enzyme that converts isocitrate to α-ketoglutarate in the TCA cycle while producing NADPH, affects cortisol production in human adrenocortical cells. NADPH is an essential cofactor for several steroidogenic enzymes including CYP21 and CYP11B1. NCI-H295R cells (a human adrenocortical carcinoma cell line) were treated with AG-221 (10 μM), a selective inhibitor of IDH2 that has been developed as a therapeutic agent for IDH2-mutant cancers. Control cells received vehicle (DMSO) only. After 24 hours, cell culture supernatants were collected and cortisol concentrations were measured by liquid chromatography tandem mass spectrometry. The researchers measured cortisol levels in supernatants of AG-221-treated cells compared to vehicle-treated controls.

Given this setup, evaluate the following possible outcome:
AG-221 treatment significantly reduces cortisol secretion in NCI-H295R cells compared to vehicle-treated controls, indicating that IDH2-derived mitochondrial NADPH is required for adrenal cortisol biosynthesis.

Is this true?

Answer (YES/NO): NO